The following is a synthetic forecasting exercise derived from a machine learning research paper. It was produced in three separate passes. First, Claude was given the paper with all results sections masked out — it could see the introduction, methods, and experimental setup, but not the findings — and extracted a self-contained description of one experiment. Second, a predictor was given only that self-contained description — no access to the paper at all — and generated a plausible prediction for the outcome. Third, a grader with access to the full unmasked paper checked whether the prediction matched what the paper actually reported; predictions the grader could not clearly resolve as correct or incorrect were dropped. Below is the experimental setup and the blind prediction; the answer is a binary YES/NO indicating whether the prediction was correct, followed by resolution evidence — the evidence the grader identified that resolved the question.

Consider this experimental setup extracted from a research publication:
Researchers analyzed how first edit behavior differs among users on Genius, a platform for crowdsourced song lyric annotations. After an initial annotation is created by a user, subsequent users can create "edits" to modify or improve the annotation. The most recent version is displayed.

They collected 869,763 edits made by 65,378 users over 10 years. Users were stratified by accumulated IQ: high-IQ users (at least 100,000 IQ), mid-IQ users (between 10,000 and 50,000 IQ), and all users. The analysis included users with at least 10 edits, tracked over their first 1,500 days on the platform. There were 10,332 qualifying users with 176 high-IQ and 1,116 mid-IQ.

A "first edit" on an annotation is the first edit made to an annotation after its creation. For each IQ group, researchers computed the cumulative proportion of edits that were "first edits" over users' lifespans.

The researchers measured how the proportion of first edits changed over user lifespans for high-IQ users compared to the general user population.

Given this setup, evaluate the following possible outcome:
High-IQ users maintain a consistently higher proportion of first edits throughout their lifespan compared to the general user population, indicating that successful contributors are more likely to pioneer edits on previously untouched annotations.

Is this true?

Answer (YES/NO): NO